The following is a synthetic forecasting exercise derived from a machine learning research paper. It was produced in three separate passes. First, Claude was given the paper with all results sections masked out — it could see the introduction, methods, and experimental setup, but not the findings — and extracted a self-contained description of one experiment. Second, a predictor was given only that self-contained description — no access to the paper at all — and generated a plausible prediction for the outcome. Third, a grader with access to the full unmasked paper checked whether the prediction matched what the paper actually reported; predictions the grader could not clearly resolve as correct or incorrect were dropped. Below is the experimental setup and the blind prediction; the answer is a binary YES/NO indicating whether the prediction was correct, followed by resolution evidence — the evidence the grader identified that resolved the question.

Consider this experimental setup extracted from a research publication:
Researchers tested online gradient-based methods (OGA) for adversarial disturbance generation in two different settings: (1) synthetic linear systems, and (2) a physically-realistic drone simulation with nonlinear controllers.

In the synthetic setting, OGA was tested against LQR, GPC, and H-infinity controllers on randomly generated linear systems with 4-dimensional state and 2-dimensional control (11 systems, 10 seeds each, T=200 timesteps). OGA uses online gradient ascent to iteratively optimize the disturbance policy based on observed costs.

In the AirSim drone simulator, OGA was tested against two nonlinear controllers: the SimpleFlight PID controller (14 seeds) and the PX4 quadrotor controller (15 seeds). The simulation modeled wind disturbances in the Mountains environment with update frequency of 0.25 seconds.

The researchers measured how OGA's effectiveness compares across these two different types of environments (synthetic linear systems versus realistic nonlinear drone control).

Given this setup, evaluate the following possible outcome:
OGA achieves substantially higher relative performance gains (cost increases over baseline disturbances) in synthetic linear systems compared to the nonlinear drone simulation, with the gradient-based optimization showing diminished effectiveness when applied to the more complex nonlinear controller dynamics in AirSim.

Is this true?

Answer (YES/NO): YES